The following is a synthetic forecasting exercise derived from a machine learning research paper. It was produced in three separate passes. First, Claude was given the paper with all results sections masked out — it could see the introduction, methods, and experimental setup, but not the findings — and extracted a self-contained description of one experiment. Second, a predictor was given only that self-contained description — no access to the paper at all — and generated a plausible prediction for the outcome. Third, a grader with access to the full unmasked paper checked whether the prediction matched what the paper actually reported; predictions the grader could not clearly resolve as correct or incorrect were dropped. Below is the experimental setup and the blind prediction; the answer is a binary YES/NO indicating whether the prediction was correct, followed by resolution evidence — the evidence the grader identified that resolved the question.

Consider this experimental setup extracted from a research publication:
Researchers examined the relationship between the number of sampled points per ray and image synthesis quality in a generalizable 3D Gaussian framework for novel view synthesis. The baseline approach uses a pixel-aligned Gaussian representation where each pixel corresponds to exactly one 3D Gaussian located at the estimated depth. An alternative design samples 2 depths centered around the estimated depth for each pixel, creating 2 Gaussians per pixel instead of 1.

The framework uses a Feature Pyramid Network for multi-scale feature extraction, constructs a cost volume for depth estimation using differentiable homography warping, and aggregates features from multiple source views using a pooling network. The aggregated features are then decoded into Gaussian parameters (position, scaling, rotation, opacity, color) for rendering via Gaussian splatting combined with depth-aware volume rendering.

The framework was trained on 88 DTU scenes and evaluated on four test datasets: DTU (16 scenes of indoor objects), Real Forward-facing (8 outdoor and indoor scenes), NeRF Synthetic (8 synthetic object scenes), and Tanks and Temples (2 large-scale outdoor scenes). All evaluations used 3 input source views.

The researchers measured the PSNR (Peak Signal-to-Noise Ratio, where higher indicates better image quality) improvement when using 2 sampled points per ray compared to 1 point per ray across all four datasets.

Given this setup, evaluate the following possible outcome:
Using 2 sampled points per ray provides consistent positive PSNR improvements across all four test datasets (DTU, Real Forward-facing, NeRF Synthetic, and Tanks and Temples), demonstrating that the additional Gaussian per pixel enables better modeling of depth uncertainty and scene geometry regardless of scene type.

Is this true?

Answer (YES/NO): NO